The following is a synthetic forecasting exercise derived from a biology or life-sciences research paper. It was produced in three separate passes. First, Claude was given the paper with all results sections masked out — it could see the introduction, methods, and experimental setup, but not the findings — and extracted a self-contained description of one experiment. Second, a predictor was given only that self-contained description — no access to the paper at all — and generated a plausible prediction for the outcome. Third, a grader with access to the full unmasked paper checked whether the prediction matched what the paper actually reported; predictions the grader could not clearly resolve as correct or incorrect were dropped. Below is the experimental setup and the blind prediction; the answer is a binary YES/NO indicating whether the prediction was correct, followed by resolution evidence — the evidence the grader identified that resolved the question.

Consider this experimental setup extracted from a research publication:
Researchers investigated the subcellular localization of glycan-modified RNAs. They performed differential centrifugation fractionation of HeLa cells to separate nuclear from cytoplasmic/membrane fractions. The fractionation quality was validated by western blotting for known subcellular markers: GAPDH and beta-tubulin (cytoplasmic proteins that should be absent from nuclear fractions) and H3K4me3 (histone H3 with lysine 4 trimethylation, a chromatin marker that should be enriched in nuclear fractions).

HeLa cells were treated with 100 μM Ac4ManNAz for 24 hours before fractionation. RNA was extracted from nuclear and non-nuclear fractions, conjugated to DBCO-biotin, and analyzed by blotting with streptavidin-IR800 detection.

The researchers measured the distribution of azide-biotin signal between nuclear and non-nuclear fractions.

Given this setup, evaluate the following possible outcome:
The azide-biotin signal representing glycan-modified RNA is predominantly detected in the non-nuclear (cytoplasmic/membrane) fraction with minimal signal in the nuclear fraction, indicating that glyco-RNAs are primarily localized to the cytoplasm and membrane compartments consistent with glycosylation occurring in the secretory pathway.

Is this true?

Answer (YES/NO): YES